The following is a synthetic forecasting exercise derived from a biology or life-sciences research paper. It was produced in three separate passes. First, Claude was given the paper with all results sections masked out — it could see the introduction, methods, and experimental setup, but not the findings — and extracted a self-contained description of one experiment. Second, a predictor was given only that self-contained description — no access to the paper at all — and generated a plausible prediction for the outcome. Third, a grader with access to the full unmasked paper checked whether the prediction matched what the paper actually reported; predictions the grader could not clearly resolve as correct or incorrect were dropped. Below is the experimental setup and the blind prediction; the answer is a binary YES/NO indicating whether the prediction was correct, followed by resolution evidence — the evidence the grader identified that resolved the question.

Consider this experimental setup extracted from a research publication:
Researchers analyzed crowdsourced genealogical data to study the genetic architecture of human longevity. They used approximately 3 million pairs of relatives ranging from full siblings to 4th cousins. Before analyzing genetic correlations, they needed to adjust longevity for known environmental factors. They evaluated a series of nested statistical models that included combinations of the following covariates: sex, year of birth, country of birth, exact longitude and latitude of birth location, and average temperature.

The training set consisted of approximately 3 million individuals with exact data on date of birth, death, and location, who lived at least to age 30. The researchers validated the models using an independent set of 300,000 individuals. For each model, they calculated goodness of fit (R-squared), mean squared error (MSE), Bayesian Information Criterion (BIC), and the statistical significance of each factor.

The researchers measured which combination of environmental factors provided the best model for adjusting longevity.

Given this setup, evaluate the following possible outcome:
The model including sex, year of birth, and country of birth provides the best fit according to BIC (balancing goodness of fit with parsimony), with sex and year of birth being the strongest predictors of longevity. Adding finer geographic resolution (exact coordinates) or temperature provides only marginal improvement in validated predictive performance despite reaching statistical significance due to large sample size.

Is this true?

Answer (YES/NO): NO